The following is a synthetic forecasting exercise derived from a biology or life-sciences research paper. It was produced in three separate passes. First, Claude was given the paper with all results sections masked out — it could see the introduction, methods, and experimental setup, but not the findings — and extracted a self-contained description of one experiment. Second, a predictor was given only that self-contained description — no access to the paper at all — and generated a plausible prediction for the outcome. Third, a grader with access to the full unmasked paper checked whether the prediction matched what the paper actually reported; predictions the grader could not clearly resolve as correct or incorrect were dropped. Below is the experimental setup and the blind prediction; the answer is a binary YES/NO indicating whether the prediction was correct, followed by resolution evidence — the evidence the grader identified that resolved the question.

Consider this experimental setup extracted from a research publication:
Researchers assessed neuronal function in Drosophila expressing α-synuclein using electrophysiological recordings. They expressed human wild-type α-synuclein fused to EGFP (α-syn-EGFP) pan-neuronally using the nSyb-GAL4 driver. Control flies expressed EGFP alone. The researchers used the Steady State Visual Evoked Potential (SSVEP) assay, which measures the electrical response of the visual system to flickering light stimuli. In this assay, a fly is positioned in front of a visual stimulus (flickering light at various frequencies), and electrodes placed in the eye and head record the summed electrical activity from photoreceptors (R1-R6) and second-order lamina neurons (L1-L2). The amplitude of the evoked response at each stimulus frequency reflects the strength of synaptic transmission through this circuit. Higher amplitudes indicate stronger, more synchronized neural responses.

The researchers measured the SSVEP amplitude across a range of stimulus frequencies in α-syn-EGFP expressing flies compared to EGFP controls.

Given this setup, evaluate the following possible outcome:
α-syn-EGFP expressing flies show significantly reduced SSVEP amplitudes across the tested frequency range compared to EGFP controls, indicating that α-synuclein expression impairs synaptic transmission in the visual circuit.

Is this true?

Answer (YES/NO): NO